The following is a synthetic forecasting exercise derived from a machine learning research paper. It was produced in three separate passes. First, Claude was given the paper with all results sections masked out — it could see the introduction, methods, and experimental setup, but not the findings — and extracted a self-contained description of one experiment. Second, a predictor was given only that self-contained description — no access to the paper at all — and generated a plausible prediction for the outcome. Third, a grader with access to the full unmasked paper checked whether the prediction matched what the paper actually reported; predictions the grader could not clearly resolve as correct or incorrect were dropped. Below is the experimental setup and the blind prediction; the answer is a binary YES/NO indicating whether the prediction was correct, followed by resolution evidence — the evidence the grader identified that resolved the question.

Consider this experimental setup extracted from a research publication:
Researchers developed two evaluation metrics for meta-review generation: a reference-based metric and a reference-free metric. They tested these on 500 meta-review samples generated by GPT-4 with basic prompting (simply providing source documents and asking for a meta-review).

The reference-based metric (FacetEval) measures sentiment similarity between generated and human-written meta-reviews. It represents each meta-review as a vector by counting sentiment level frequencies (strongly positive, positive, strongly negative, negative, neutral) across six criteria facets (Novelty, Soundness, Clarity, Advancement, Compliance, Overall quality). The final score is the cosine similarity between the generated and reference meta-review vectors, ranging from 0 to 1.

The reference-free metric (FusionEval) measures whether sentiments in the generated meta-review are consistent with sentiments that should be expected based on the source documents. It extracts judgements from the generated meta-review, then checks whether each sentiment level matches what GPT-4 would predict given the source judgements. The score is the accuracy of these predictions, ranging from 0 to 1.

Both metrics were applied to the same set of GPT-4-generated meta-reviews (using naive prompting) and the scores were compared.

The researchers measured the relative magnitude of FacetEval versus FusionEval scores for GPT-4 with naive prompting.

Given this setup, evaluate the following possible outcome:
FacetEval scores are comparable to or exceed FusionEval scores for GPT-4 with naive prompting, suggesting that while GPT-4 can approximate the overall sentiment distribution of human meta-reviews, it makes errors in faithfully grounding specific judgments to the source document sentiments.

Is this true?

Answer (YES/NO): NO